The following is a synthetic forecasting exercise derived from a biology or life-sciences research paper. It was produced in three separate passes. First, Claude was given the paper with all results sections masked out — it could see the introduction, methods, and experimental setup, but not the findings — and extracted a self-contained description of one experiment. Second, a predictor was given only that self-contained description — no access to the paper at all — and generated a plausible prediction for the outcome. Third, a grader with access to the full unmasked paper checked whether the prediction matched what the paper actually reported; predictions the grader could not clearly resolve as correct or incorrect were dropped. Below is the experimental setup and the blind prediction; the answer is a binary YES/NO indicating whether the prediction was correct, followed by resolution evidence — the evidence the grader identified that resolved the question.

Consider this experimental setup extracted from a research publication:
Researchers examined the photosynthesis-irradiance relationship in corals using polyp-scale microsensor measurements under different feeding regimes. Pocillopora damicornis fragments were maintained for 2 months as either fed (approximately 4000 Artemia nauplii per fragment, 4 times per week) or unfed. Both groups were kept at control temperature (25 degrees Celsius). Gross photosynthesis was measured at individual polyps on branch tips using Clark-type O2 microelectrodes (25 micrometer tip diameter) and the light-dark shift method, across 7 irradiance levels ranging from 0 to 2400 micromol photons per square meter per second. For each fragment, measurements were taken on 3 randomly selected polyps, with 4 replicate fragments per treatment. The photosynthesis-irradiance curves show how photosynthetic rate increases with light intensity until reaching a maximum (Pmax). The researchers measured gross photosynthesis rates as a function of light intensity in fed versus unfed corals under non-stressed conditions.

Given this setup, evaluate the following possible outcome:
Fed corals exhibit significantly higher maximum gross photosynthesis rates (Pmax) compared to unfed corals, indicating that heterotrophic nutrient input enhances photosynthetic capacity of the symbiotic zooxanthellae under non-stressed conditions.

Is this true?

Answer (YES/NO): YES